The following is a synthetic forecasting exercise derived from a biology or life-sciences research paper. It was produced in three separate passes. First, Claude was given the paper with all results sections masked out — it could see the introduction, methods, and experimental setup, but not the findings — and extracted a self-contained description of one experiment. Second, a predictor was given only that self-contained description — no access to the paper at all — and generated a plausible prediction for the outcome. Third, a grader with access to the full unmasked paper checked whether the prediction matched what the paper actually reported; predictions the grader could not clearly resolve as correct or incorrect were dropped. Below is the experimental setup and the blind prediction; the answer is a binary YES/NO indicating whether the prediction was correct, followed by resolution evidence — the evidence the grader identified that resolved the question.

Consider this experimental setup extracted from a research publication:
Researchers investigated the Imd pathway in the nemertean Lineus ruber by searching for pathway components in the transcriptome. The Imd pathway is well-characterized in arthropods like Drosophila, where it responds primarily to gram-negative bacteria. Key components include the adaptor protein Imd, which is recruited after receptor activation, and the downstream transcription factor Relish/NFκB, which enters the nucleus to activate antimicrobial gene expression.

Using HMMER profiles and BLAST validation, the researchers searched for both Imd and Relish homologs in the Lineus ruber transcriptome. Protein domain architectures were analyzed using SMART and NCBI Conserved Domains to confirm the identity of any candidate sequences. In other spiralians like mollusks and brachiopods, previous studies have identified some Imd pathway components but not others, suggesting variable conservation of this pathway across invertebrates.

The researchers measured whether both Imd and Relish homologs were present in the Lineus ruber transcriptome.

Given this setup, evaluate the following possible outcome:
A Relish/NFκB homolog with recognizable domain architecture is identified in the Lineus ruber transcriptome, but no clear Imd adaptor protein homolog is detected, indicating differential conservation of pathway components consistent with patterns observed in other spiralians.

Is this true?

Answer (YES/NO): NO